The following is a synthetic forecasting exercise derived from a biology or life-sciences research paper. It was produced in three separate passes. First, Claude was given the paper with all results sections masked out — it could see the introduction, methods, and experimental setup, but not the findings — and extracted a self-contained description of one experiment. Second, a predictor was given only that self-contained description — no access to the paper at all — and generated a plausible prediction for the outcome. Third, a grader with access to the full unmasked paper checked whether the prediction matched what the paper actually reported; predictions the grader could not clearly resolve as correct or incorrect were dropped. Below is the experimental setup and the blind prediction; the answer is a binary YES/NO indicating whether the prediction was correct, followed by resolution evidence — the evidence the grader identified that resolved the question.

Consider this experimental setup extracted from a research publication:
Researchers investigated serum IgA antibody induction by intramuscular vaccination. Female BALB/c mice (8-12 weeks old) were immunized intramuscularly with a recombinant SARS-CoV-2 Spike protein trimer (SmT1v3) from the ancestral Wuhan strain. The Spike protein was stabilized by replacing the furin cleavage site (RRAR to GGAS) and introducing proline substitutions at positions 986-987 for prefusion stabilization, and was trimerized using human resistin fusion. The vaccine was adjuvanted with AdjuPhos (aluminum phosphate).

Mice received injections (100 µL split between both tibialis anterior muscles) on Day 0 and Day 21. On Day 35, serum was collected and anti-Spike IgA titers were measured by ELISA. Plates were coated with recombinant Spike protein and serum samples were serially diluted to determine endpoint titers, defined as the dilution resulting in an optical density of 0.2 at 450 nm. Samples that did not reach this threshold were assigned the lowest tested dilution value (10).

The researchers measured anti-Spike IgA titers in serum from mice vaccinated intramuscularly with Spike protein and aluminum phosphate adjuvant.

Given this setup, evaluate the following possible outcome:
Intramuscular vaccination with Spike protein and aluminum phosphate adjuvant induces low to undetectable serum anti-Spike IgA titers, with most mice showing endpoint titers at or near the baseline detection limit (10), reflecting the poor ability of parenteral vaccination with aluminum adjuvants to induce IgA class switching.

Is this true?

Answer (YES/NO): YES